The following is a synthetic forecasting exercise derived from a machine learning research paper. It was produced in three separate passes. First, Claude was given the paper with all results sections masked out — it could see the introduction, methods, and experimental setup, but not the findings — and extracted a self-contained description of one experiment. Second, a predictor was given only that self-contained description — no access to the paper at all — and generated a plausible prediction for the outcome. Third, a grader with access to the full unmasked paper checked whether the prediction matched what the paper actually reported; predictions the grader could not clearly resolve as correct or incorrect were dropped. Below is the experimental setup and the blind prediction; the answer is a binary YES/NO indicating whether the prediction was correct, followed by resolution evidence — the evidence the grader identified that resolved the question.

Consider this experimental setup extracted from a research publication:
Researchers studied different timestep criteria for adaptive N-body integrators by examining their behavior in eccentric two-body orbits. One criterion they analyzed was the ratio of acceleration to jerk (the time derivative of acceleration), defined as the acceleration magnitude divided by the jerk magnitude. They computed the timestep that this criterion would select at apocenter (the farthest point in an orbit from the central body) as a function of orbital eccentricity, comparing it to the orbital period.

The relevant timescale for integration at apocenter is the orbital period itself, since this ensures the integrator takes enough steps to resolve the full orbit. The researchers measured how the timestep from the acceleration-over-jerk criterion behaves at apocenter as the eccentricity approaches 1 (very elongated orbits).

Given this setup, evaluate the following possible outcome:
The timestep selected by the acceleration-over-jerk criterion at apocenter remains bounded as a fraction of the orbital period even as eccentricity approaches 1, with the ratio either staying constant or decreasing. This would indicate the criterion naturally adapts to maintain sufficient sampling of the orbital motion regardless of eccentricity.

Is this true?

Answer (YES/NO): NO